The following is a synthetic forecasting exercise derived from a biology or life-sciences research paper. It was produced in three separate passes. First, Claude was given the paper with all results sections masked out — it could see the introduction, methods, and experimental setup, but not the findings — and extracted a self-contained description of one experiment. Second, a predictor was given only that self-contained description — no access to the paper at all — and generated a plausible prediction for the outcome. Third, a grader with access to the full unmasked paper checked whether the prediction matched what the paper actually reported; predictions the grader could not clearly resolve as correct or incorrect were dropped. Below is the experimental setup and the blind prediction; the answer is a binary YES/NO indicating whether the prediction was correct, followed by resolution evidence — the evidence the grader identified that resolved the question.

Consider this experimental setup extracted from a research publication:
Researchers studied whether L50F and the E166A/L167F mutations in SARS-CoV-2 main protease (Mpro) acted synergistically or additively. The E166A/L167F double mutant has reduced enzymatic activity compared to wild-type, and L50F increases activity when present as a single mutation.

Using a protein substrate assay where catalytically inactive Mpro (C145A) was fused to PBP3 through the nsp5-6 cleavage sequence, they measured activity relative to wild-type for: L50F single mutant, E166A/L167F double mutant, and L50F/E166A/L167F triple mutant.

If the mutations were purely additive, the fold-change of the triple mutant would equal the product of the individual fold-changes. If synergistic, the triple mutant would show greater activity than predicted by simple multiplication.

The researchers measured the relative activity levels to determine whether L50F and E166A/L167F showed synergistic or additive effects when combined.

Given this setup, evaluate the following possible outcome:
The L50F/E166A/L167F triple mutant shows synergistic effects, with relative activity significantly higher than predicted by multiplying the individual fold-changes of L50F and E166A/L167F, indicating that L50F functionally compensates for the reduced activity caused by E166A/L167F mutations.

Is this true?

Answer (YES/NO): YES